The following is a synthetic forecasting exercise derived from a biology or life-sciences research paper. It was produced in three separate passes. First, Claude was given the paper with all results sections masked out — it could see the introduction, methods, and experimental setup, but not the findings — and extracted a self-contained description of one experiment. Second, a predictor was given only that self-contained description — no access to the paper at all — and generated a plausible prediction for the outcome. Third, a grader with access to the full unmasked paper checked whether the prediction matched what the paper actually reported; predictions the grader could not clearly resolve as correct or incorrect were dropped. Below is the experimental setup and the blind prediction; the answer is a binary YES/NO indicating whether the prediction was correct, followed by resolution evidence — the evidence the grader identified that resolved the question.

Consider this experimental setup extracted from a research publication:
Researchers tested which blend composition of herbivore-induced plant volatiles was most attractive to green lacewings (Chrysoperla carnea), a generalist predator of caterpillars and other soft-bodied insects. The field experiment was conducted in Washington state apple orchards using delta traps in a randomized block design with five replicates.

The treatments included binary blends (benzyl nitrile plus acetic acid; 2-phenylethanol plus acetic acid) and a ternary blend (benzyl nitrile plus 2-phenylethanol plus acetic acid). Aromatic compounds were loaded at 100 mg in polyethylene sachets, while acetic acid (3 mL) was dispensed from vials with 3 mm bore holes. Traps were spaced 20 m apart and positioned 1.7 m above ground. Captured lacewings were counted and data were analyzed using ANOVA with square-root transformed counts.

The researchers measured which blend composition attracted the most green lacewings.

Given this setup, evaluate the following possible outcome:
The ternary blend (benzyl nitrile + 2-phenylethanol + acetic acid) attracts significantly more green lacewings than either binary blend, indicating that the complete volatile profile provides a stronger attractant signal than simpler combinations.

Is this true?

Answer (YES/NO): YES